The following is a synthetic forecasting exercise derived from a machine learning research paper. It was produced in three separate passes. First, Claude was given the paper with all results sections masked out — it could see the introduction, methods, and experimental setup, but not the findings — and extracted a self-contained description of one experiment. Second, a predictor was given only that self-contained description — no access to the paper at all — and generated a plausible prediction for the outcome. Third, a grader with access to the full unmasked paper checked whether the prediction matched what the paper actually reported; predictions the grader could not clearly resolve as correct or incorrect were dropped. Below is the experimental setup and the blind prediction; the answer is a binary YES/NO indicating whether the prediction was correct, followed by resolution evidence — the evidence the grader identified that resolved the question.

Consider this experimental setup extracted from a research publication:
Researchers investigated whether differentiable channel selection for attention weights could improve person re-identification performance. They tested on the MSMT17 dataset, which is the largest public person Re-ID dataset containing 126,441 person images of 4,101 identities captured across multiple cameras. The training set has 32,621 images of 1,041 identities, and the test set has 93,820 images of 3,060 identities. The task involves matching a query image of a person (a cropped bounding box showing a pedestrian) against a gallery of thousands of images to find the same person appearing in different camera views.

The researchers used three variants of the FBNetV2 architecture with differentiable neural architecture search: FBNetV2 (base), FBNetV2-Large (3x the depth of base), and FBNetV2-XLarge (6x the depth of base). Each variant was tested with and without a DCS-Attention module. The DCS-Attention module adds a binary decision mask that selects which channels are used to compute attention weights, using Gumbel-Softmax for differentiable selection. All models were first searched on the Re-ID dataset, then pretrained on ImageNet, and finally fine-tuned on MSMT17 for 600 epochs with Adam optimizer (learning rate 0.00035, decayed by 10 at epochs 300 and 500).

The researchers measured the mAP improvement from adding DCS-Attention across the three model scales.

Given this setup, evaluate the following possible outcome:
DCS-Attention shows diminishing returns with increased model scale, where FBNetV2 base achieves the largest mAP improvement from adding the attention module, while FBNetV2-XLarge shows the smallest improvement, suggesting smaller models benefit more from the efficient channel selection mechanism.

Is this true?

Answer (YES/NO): NO